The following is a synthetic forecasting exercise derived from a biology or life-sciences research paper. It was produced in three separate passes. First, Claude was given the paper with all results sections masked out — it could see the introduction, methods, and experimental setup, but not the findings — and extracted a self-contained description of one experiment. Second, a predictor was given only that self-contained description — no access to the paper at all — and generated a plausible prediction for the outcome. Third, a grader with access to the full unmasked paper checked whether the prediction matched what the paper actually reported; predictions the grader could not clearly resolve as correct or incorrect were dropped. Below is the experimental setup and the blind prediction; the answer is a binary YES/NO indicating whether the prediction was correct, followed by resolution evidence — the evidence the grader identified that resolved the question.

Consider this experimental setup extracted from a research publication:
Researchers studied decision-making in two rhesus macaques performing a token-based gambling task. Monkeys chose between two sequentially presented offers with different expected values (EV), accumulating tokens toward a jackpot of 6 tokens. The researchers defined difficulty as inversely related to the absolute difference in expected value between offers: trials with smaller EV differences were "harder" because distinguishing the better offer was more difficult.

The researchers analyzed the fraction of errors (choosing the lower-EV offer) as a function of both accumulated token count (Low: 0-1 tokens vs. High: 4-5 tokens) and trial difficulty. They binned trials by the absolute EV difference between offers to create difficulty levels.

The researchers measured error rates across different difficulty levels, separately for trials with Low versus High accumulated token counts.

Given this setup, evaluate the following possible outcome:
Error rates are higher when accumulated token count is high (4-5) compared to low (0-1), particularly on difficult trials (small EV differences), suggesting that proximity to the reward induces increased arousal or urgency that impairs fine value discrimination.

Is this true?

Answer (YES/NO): NO